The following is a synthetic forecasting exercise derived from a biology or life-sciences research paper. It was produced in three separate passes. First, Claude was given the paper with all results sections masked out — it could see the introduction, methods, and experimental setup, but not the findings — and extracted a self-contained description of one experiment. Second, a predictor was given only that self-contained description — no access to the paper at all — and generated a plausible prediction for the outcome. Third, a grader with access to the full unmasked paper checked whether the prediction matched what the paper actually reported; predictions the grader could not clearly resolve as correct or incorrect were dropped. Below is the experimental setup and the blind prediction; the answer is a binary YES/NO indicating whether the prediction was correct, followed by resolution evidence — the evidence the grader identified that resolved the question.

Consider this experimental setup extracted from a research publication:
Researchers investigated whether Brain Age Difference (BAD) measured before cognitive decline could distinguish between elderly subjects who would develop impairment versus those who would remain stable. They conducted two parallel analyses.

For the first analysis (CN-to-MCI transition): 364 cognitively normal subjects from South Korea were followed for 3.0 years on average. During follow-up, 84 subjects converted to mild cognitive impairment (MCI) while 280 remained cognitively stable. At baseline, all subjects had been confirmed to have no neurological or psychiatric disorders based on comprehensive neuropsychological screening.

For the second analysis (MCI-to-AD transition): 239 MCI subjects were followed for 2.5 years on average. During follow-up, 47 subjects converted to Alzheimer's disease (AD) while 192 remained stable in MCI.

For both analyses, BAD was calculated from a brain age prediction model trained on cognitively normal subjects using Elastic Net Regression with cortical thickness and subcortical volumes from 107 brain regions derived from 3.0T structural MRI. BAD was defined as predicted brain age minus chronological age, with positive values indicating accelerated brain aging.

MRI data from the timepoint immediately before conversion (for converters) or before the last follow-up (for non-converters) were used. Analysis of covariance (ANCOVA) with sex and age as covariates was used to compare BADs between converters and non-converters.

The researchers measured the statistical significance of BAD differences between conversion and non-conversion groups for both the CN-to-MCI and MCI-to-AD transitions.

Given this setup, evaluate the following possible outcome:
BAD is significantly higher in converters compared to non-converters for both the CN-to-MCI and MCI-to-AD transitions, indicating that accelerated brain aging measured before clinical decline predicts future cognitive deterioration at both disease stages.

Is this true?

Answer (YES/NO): YES